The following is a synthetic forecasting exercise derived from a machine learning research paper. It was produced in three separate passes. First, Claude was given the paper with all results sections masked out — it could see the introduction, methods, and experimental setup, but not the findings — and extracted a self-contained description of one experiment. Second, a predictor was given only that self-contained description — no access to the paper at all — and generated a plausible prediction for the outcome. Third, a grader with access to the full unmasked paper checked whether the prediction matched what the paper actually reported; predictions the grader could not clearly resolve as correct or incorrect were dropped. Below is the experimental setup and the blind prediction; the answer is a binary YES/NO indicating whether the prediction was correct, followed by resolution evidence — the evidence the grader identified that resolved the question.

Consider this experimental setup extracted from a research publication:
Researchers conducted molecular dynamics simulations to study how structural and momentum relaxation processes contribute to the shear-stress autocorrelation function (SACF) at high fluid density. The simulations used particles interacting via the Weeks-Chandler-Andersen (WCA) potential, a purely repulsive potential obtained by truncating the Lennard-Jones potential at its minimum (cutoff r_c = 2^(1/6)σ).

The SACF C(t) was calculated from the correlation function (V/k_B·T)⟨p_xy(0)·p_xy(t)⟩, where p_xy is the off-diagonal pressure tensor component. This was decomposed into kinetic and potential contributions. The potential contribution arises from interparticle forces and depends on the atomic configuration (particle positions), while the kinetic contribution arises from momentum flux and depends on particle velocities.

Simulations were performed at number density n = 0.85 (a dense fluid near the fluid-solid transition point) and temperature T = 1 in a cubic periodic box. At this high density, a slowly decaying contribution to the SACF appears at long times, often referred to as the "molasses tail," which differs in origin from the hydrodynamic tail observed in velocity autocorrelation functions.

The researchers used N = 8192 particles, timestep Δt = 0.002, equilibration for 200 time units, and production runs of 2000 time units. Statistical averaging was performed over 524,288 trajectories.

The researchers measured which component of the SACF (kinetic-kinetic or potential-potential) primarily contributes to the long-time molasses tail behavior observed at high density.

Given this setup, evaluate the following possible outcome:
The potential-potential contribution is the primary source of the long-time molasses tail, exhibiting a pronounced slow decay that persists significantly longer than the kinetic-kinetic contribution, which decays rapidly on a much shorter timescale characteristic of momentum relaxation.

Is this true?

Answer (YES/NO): NO